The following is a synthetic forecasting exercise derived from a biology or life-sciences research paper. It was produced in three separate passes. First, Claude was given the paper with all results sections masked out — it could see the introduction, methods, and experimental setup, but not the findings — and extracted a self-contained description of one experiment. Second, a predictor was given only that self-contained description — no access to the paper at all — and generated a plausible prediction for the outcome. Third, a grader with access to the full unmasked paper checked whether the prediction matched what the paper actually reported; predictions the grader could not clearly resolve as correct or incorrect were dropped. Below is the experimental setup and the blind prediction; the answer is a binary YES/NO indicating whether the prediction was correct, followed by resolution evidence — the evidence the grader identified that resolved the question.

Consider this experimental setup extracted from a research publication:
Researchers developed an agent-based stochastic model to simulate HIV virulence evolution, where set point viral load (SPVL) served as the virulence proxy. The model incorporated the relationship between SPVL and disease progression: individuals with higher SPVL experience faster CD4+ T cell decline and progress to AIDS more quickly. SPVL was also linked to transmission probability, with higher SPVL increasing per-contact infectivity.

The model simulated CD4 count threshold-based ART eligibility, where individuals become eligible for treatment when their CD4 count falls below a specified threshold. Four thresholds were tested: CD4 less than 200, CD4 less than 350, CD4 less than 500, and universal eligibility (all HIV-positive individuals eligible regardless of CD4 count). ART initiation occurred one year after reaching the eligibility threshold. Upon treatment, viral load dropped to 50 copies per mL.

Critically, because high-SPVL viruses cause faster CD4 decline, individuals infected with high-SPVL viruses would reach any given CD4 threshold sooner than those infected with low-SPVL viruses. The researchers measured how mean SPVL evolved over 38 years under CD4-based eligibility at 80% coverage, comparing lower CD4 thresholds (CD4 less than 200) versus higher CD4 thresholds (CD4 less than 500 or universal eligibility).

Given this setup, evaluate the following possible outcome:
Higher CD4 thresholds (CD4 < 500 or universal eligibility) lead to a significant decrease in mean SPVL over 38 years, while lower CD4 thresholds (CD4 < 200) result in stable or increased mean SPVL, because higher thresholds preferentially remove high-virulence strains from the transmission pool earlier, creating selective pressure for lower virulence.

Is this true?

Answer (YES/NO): NO